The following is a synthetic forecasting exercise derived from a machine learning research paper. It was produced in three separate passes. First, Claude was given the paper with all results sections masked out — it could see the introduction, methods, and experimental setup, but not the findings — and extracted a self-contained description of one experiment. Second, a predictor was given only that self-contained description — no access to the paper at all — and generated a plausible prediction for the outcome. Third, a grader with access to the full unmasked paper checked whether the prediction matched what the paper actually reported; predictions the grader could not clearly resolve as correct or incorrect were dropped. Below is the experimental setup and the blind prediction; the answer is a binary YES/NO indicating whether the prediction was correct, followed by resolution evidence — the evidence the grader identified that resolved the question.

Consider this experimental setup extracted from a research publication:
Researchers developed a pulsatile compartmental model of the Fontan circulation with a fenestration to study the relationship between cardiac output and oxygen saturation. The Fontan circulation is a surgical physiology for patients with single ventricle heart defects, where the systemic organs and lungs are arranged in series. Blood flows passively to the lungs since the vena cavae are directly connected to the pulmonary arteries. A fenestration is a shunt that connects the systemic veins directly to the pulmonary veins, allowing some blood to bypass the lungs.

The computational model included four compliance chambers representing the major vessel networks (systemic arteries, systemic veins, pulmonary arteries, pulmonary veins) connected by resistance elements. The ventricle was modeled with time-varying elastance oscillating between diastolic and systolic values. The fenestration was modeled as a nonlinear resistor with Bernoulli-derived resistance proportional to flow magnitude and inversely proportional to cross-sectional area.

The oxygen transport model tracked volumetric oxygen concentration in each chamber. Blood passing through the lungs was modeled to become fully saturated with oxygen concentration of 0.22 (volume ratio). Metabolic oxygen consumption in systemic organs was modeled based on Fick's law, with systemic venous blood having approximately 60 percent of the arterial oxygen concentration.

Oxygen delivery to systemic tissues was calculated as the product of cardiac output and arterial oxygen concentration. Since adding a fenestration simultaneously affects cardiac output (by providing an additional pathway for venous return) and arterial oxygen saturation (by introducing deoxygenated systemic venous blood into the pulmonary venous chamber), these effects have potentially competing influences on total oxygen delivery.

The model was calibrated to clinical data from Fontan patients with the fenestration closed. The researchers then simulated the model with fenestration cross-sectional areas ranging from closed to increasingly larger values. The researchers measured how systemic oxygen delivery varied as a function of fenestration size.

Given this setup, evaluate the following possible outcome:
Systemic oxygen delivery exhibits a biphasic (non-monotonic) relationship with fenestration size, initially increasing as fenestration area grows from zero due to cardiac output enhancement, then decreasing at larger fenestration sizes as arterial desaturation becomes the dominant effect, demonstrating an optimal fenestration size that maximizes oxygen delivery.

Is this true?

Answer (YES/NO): NO